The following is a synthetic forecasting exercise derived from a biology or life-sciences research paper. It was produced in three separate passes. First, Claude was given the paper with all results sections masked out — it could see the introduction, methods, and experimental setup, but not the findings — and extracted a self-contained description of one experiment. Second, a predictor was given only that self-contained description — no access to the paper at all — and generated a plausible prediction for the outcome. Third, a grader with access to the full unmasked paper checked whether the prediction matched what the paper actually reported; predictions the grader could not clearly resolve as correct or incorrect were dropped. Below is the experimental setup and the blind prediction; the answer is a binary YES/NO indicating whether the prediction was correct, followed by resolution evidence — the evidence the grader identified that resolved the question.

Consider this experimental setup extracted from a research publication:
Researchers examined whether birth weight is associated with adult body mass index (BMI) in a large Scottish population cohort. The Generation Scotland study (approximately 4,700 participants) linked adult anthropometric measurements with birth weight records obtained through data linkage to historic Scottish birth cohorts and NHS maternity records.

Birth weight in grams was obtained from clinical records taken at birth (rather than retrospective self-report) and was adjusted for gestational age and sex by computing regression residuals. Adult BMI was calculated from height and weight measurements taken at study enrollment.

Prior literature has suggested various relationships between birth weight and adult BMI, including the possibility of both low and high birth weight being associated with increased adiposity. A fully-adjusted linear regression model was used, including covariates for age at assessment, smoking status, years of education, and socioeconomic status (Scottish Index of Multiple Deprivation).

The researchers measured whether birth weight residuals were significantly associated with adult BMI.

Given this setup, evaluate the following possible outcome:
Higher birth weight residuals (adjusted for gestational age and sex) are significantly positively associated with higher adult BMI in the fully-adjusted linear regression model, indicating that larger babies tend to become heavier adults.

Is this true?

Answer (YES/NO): YES